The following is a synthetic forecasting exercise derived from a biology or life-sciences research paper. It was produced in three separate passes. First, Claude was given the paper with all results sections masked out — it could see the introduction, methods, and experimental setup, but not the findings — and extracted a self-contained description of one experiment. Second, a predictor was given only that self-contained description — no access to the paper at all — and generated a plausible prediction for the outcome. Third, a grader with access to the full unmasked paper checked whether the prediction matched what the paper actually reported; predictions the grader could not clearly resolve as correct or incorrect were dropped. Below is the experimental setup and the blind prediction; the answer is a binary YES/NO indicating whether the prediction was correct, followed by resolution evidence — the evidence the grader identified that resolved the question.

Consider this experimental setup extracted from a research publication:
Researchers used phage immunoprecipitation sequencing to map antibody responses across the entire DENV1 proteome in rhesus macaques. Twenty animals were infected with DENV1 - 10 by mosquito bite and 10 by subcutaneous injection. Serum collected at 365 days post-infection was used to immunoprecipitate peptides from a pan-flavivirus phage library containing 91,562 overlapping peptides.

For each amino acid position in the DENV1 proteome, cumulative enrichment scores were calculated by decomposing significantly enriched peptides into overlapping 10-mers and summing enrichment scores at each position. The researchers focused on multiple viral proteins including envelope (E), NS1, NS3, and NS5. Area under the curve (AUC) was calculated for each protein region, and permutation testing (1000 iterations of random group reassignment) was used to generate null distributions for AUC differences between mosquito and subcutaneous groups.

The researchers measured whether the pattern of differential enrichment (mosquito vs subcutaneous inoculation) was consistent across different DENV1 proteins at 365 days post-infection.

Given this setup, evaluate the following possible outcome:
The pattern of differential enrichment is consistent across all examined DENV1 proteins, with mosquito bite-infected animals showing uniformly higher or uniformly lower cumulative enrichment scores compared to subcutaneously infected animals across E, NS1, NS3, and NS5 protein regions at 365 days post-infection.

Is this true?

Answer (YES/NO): NO